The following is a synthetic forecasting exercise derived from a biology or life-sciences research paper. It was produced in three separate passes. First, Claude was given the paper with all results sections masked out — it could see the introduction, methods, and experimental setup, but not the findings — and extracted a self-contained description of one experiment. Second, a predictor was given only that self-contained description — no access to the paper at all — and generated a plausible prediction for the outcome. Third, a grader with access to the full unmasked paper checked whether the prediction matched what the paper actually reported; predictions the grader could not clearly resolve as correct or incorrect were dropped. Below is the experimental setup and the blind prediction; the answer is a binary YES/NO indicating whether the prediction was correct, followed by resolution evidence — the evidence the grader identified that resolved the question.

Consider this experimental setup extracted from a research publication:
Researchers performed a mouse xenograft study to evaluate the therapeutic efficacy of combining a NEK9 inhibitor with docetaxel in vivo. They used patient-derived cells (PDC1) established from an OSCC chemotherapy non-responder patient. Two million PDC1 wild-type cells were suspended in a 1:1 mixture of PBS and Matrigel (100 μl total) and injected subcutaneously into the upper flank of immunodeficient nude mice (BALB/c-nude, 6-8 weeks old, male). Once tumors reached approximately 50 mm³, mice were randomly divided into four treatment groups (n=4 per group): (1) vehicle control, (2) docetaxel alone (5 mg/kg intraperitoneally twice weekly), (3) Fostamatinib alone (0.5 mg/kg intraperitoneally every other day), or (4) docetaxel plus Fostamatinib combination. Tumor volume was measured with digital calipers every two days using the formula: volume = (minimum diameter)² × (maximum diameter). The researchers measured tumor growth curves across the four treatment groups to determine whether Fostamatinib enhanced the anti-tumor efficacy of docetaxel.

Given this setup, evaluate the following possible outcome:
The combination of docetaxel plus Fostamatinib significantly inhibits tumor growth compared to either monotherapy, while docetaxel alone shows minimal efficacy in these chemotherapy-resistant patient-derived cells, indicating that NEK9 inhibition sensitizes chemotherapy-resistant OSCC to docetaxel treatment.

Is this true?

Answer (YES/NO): YES